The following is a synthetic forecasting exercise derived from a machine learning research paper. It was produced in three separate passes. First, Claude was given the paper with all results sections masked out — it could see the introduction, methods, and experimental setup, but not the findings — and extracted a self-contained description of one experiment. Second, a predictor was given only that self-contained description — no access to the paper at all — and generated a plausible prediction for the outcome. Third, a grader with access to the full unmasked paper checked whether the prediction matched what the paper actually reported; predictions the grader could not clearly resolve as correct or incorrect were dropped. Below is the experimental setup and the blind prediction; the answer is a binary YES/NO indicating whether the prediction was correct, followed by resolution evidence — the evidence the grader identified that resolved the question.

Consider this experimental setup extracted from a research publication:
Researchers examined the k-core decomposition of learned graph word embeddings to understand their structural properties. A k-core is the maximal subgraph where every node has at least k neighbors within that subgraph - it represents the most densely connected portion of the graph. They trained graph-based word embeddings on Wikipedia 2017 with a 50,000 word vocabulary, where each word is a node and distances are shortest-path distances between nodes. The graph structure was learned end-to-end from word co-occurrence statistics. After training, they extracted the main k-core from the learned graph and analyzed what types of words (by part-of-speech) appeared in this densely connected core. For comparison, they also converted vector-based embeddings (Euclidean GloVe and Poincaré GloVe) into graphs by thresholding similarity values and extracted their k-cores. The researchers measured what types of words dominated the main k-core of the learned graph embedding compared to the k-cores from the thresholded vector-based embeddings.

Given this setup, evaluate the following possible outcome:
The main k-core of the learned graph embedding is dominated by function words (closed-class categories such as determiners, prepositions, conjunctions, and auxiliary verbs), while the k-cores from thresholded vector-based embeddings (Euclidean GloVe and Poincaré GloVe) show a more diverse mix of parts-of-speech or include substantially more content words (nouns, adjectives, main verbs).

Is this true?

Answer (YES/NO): YES